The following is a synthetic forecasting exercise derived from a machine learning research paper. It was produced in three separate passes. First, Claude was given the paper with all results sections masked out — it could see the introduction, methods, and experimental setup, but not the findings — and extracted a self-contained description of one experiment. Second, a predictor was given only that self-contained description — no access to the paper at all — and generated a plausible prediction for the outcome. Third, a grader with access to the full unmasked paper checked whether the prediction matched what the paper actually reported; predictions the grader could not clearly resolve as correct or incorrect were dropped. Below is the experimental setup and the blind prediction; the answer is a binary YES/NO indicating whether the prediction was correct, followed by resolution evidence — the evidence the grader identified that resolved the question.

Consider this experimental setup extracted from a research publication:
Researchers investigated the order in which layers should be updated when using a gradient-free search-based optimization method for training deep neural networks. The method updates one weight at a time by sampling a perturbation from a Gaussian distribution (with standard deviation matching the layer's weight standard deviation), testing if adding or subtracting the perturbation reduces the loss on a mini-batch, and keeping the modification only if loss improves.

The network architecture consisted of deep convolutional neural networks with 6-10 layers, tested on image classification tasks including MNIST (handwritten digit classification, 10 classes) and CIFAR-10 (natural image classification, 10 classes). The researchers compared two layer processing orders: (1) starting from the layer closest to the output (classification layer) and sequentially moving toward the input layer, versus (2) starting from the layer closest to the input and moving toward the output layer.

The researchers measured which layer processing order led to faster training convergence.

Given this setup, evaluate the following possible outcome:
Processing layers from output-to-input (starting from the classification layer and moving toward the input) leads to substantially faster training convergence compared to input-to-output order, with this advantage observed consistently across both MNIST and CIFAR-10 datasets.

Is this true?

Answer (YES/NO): NO